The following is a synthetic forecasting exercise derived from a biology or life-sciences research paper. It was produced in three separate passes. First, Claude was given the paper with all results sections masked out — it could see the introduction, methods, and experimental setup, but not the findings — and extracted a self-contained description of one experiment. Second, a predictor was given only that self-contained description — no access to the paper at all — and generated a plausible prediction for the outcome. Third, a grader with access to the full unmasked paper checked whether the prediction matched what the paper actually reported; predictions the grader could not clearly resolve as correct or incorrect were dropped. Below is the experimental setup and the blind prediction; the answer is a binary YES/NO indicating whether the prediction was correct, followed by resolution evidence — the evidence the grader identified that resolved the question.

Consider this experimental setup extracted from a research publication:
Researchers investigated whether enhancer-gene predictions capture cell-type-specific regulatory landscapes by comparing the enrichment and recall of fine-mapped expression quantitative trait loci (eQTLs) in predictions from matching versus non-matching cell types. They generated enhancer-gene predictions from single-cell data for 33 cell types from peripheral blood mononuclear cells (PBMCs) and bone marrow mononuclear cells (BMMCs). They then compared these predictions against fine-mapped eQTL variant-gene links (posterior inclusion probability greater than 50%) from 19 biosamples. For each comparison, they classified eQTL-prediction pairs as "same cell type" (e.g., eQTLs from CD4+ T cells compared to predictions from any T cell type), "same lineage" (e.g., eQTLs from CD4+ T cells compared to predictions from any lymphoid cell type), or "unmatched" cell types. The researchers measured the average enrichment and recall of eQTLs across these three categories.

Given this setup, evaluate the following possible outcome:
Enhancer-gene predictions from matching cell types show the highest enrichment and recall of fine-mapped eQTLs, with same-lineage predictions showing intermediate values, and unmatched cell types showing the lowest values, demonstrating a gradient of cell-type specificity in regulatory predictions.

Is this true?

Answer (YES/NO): NO